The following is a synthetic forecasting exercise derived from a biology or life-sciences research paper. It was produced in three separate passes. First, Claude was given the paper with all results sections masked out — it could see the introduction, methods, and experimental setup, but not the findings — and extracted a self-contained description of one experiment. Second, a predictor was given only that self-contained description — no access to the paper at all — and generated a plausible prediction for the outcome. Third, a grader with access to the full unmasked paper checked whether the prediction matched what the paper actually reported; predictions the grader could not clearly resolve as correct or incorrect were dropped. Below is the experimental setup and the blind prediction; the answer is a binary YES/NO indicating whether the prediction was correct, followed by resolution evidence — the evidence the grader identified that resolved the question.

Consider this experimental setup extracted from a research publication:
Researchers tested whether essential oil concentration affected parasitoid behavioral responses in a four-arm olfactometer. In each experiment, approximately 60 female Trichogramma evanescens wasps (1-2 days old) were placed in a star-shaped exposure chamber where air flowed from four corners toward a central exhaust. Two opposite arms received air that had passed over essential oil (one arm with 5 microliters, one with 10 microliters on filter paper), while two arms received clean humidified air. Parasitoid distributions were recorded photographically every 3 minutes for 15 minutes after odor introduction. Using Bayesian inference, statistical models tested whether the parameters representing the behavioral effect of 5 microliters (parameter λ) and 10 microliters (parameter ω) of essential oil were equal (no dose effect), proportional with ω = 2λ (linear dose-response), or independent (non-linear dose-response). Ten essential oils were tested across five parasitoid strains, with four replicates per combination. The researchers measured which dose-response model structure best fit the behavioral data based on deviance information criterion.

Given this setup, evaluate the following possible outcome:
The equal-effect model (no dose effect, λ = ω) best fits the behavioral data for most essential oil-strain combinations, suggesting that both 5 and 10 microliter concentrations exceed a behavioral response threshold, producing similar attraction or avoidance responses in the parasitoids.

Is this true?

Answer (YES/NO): YES